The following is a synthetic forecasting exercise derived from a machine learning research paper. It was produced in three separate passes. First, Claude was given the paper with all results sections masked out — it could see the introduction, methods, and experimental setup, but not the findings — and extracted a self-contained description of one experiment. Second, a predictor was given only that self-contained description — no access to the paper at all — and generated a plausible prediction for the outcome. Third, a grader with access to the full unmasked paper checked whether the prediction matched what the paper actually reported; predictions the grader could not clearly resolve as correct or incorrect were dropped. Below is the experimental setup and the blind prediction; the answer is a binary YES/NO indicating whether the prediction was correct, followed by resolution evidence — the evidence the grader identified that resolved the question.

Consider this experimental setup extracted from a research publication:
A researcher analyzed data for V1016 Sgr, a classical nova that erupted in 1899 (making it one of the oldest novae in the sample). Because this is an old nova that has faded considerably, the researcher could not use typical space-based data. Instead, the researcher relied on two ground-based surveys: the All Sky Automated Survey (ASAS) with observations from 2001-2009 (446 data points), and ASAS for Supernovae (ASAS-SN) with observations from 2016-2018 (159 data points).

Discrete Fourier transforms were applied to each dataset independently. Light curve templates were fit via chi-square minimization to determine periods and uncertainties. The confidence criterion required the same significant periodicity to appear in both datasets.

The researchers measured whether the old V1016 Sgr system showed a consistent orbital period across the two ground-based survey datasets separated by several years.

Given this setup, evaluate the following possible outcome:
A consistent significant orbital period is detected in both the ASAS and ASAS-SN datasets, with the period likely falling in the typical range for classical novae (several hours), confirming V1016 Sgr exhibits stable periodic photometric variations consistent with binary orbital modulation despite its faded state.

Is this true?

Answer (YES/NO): NO